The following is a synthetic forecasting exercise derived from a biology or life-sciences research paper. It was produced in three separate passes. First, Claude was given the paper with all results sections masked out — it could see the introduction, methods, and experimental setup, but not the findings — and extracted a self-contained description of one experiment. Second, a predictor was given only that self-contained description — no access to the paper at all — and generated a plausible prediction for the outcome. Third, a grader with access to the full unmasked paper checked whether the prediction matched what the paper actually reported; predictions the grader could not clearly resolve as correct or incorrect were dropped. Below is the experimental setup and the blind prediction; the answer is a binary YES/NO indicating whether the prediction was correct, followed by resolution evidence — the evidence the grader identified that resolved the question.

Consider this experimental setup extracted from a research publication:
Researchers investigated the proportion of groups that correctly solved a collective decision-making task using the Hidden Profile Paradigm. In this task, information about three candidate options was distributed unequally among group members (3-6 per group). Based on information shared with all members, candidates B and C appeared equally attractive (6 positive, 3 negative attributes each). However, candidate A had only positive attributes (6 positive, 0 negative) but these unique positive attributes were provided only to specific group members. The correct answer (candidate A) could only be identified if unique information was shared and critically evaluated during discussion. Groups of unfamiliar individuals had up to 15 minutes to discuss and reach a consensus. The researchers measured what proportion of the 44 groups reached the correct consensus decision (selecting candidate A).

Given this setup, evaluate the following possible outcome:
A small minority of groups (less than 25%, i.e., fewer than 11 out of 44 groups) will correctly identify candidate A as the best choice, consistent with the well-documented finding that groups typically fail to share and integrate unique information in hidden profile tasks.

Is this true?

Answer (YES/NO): NO